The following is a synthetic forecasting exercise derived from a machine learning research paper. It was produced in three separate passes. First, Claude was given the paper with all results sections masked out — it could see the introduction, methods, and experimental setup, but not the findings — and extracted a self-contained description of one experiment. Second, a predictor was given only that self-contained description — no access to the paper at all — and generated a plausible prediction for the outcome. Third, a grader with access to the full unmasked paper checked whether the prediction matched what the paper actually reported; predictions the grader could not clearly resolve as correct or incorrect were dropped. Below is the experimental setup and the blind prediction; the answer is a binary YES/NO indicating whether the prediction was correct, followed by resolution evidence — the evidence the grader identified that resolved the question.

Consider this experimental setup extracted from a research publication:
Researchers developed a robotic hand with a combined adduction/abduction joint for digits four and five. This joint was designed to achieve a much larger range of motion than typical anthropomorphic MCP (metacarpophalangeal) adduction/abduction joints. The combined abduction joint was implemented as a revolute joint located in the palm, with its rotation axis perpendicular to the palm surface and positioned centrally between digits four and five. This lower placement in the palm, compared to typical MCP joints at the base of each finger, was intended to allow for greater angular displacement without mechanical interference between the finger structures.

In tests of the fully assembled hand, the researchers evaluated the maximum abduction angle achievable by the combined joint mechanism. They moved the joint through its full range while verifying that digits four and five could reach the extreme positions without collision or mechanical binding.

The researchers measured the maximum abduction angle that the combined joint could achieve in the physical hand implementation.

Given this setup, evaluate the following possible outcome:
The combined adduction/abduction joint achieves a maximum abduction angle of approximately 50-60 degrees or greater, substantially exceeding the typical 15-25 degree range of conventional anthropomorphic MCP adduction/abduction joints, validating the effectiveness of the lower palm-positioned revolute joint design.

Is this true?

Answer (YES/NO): YES